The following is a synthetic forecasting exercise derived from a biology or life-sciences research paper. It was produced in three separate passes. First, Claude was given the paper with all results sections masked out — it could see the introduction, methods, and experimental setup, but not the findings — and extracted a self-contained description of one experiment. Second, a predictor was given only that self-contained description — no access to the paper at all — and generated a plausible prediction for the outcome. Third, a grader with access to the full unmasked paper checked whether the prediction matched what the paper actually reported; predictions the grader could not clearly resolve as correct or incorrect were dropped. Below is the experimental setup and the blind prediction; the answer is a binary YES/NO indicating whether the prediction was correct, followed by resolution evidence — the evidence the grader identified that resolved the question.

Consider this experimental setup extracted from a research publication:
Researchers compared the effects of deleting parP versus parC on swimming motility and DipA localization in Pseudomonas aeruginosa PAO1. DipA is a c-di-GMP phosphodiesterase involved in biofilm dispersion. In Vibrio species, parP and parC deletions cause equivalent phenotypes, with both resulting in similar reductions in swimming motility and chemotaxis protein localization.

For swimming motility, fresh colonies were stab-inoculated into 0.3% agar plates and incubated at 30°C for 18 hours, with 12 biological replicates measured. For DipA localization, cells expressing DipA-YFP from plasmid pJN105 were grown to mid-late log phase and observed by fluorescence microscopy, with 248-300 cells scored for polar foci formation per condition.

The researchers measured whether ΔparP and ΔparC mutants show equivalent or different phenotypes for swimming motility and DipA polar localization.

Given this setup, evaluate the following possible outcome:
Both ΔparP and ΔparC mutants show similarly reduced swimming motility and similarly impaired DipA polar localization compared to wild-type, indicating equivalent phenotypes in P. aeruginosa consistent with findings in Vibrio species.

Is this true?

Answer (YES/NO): NO